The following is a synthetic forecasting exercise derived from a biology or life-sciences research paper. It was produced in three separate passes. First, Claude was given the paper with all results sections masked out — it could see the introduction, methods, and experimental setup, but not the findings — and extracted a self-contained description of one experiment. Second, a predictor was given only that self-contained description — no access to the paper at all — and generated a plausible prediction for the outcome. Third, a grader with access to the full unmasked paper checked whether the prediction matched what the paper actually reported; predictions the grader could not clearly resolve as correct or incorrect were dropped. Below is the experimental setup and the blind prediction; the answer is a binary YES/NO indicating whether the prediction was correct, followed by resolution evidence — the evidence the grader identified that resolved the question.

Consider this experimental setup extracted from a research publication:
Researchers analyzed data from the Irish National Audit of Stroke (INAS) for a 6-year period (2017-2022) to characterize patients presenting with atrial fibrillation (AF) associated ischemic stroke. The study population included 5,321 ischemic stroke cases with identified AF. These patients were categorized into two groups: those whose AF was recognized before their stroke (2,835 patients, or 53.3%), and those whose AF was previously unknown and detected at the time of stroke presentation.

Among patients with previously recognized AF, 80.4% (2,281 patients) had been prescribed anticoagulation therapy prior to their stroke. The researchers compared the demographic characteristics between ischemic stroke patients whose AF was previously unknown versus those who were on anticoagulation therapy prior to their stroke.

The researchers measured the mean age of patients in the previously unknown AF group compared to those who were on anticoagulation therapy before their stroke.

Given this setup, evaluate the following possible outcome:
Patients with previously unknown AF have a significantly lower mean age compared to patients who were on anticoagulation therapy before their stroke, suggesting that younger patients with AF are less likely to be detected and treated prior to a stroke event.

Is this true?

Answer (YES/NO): YES